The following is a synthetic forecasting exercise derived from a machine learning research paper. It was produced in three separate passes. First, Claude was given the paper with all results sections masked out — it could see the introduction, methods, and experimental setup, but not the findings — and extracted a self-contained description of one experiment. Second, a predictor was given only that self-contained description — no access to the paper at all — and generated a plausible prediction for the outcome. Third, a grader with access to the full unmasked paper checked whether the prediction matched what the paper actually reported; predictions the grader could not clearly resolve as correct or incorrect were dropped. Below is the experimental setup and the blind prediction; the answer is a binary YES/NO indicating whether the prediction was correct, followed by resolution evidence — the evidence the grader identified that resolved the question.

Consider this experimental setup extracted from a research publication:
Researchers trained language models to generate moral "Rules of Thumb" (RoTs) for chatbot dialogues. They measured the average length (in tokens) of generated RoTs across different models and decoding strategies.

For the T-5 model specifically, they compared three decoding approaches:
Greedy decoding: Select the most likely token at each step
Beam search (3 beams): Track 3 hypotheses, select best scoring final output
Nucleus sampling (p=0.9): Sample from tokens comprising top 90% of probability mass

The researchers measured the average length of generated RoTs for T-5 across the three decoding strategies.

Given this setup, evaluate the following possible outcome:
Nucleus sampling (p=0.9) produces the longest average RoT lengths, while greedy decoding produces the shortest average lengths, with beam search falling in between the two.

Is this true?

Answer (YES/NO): NO